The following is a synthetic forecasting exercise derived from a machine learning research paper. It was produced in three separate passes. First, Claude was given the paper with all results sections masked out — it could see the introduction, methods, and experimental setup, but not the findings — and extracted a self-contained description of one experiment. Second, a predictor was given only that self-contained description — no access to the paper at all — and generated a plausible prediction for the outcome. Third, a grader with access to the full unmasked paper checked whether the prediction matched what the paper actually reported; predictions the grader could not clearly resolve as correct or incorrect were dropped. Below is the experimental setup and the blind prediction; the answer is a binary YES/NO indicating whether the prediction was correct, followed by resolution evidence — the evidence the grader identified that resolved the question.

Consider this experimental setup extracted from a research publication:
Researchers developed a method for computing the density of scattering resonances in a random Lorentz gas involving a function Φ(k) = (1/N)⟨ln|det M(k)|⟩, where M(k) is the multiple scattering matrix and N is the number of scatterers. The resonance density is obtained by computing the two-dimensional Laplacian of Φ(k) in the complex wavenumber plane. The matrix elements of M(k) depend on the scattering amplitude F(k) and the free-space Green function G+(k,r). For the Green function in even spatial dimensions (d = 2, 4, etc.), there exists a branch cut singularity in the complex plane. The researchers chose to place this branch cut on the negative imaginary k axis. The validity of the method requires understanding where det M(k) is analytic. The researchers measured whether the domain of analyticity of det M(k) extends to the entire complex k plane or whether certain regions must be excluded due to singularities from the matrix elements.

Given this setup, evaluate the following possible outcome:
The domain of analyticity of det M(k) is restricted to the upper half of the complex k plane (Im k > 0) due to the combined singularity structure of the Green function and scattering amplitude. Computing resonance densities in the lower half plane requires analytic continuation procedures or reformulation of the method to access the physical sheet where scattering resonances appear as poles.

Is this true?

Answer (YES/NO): NO